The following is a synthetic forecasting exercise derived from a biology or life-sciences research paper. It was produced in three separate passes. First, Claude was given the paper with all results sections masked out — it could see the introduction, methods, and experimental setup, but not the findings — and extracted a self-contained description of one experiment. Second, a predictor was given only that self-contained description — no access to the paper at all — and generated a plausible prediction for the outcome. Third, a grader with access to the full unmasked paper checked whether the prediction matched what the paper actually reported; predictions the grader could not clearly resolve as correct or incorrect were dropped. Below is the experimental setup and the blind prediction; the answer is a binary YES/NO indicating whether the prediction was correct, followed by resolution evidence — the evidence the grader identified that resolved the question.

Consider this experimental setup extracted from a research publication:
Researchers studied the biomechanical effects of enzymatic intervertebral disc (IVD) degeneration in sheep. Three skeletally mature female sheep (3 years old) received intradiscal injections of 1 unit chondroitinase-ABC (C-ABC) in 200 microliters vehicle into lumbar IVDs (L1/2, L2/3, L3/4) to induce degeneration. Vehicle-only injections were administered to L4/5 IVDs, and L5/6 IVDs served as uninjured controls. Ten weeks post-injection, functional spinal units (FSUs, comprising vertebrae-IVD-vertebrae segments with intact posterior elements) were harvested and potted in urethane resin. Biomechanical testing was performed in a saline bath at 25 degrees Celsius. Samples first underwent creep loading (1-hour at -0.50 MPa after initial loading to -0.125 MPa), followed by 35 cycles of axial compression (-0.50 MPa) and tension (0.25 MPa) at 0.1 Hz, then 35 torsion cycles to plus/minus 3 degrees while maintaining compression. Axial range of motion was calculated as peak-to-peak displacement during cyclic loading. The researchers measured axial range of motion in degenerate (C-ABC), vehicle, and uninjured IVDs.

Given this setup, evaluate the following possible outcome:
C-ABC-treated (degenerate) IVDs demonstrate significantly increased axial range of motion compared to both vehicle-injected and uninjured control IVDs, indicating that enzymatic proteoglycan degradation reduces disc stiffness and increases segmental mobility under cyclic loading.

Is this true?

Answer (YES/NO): NO